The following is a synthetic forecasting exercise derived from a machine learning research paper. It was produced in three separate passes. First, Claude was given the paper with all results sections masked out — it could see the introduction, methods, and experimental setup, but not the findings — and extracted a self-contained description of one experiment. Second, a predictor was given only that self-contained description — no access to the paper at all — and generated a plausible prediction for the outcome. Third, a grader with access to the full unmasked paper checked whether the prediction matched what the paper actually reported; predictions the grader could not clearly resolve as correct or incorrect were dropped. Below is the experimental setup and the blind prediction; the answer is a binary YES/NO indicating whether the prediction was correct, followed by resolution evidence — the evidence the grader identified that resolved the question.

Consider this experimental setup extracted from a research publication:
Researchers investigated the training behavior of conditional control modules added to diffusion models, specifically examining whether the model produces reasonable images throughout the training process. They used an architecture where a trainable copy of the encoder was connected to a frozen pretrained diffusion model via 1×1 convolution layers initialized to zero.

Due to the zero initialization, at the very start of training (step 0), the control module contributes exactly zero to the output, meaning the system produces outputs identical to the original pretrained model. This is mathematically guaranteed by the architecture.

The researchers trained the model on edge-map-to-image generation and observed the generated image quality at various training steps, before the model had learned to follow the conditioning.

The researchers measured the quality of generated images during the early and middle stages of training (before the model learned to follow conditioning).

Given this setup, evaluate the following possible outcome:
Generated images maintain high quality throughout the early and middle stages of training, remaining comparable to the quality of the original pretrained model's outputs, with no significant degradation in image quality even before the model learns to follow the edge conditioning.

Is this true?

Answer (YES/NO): YES